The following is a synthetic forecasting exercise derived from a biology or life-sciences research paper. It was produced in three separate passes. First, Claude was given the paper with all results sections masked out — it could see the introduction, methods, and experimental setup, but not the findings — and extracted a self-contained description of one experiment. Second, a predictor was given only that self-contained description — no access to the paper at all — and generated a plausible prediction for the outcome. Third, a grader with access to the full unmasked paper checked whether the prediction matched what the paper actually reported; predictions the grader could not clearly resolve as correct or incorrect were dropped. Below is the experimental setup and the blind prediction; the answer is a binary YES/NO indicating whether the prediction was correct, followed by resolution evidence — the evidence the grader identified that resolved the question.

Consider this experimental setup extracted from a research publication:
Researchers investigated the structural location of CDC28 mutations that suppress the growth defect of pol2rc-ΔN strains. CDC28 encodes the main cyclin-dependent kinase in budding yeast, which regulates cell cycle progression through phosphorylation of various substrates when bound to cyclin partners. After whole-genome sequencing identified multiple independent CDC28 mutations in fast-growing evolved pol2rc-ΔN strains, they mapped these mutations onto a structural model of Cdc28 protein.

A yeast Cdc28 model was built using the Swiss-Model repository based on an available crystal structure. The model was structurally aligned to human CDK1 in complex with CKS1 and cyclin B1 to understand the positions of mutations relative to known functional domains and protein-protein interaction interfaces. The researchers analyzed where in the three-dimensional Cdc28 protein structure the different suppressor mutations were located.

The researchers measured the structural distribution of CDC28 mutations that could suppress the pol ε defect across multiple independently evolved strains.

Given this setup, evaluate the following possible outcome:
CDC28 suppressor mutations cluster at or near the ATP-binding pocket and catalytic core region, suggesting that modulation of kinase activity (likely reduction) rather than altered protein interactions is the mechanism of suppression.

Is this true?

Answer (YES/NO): NO